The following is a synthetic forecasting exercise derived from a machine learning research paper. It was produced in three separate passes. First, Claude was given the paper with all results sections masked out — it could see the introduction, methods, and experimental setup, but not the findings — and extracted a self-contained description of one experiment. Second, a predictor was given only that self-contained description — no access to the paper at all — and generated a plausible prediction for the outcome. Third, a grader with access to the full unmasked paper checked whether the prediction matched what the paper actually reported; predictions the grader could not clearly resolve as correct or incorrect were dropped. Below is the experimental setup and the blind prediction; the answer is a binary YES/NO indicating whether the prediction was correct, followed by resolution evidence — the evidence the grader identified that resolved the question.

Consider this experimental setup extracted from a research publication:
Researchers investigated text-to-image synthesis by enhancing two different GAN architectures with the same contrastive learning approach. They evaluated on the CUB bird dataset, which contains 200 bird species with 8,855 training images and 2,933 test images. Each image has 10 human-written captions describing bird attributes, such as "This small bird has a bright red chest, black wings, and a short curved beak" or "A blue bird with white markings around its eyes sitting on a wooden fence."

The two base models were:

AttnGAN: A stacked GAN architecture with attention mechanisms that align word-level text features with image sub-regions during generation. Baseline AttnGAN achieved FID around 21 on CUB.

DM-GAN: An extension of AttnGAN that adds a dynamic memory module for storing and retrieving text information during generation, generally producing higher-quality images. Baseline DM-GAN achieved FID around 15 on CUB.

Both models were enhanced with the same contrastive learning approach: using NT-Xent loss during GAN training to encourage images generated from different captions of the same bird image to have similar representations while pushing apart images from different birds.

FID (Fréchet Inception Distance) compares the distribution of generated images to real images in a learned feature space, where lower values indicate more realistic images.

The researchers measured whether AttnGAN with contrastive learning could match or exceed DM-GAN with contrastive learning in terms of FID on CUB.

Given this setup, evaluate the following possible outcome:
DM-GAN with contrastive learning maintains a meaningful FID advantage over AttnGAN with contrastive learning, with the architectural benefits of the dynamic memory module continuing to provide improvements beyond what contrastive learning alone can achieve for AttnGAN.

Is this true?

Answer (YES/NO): YES